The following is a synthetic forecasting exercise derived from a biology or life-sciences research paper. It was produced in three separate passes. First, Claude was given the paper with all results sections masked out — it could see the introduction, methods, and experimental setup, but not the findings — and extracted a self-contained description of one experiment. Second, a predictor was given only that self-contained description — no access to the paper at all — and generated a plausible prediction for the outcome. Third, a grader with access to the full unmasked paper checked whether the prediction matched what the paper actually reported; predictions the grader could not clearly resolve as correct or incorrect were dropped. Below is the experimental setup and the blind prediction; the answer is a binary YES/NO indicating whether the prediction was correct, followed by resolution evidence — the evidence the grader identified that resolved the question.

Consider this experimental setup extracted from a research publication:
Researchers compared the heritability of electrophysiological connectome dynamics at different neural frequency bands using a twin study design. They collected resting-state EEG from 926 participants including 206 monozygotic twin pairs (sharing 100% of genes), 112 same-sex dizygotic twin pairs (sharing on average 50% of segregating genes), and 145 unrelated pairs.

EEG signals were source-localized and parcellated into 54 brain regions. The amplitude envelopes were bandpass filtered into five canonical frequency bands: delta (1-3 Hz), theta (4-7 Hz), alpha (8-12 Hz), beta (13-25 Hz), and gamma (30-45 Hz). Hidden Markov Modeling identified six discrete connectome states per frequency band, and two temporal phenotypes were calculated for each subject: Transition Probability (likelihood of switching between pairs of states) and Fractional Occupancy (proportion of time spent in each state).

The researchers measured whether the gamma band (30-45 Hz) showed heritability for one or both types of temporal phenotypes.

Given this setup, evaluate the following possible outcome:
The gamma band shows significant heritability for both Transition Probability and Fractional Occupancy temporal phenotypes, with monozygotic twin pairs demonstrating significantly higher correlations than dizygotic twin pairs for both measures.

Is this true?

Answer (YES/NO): YES